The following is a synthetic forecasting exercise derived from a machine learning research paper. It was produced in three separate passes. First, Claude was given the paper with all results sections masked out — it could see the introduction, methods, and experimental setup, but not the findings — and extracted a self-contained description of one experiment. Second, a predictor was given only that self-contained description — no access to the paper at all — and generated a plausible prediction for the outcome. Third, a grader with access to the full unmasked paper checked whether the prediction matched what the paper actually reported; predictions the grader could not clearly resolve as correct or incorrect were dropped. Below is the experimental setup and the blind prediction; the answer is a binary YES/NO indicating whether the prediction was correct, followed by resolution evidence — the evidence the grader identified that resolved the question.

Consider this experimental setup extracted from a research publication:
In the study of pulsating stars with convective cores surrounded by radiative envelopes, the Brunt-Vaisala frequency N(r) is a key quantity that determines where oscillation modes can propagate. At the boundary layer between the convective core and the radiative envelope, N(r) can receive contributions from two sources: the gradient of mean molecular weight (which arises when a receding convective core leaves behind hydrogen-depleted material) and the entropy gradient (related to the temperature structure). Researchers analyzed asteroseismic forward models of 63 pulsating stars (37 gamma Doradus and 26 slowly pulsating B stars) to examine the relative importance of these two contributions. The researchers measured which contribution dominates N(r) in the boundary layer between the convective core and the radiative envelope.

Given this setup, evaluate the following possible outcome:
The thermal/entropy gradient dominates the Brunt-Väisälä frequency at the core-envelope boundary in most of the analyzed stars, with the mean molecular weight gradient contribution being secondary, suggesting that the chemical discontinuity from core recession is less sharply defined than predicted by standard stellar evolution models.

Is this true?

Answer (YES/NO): NO